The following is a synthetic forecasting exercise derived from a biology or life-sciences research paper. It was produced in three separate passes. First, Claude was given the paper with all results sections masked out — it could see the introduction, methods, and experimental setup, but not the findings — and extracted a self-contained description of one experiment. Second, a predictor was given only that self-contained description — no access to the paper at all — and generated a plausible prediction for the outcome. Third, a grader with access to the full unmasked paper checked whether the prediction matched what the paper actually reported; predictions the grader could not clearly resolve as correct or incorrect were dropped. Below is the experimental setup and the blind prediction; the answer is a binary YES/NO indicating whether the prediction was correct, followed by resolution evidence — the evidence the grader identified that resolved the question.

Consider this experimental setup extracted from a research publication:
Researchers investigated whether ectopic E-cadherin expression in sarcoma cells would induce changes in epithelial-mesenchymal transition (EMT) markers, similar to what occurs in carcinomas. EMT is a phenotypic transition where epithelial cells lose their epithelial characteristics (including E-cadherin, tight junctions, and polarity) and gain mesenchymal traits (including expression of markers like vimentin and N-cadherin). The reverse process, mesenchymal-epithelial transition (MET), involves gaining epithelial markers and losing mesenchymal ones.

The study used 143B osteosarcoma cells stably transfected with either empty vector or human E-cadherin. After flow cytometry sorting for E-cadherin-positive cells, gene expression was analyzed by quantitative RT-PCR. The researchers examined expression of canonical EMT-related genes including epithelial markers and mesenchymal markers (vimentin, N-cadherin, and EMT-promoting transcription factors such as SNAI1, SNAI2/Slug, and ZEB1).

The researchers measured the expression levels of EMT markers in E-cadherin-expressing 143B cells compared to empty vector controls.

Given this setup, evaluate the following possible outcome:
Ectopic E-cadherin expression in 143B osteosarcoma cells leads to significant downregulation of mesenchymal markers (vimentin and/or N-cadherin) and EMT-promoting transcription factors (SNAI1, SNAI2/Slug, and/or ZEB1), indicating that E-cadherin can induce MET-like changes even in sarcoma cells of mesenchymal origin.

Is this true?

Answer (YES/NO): NO